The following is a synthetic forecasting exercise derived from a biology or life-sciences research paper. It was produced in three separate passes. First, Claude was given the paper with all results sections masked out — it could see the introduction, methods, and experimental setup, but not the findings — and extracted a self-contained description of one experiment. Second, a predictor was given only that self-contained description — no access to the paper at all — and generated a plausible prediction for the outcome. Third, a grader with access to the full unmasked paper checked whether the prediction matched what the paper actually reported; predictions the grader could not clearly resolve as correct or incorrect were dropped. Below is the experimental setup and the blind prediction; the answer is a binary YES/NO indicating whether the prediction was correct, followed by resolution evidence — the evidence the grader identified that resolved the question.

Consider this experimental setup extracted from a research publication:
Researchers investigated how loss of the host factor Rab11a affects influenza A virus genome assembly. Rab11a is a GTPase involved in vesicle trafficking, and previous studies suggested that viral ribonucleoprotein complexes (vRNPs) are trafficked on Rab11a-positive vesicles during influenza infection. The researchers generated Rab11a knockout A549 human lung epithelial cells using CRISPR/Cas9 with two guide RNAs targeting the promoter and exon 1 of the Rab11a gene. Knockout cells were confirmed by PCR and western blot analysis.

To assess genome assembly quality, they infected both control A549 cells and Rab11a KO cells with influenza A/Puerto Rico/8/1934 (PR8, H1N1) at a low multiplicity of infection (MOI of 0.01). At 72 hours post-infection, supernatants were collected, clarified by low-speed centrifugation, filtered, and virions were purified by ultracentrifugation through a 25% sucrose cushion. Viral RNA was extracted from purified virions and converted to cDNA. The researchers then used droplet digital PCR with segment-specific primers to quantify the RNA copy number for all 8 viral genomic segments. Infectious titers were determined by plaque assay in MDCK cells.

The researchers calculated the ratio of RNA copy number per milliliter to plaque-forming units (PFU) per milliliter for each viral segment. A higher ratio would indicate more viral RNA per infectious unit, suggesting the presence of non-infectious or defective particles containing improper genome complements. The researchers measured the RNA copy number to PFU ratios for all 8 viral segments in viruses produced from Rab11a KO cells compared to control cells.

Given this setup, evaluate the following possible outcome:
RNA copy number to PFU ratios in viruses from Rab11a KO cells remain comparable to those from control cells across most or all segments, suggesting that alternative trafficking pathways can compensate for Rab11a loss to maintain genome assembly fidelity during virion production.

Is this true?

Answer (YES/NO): NO